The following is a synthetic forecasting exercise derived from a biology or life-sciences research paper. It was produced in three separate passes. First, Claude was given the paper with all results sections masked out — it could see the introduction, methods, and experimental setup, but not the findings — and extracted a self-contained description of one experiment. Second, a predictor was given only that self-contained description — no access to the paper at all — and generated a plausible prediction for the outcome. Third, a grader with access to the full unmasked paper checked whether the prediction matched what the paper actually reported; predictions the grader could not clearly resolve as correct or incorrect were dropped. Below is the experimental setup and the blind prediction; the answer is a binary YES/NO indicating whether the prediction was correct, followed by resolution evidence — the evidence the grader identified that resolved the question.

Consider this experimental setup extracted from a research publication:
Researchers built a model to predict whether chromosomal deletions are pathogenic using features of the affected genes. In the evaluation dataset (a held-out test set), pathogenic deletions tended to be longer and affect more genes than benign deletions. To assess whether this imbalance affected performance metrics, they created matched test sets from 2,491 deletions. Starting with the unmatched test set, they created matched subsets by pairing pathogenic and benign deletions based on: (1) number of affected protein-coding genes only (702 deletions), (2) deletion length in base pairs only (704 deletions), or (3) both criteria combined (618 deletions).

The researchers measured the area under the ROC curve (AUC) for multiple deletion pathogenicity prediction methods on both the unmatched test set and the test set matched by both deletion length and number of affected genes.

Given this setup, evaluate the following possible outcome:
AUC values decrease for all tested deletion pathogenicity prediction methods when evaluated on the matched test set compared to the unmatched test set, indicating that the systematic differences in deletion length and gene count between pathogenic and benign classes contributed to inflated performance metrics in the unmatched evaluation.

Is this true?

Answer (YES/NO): NO